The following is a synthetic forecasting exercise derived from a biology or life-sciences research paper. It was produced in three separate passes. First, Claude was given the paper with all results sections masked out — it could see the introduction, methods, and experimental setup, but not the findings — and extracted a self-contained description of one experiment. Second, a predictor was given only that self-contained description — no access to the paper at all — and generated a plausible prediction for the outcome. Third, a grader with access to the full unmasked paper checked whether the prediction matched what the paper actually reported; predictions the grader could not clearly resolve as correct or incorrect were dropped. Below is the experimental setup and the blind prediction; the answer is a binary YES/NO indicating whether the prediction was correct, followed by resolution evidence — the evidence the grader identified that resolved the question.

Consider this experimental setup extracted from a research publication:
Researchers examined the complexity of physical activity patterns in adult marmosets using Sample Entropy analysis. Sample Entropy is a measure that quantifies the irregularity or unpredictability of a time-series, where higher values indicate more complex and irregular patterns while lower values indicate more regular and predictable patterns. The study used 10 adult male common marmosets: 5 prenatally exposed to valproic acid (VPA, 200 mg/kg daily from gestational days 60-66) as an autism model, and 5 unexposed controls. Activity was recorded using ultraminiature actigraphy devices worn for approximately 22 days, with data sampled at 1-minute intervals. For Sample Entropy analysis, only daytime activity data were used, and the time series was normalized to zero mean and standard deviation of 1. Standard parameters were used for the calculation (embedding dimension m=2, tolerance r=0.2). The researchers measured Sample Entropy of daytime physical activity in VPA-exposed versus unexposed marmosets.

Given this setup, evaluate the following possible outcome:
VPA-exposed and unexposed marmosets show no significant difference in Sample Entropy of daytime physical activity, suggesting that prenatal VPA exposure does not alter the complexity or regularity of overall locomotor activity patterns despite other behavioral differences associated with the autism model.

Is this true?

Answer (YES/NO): NO